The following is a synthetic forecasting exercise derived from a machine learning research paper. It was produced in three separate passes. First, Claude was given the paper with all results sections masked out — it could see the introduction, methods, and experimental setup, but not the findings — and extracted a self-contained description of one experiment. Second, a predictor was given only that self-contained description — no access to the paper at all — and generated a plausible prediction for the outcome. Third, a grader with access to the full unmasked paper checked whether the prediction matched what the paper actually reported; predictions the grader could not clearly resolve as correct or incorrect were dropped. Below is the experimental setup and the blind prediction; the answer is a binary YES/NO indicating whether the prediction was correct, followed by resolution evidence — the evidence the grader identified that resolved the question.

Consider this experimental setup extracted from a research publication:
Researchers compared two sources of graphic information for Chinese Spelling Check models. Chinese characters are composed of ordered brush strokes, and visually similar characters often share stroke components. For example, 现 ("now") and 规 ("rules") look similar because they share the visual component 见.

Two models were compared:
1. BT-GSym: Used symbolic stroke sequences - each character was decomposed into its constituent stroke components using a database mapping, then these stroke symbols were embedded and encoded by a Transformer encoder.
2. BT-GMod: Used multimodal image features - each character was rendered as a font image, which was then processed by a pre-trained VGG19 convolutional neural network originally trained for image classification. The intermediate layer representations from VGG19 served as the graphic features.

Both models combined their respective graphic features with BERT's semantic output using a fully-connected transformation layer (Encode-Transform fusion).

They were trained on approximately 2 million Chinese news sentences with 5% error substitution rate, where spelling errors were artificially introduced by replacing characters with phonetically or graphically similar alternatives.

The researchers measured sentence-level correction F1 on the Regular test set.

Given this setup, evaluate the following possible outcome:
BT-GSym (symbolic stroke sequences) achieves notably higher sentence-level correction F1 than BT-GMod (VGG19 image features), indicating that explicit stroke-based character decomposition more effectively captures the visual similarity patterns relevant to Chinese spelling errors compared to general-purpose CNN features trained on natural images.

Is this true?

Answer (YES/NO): NO